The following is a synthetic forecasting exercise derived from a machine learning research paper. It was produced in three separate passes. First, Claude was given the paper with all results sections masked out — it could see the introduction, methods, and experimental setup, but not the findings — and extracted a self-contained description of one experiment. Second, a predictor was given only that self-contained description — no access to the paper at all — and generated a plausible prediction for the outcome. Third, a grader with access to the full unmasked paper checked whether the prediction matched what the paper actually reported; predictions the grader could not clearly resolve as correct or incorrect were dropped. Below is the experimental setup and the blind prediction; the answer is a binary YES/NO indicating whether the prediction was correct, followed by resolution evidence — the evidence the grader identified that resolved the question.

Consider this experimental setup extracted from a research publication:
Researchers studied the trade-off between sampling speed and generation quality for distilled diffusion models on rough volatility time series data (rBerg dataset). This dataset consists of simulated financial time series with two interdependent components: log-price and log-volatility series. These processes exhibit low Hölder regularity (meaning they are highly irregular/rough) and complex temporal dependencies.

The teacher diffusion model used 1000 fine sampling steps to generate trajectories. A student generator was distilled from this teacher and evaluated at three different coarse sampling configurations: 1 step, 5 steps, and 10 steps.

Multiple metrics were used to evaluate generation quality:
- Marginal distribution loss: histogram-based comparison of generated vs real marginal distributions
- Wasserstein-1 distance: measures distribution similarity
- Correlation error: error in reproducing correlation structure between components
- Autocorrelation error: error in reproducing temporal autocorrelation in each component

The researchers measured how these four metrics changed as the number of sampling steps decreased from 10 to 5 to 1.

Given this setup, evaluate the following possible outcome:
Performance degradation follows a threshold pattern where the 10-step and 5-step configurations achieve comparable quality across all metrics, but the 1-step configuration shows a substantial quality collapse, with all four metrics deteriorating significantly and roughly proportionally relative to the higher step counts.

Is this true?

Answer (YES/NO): NO